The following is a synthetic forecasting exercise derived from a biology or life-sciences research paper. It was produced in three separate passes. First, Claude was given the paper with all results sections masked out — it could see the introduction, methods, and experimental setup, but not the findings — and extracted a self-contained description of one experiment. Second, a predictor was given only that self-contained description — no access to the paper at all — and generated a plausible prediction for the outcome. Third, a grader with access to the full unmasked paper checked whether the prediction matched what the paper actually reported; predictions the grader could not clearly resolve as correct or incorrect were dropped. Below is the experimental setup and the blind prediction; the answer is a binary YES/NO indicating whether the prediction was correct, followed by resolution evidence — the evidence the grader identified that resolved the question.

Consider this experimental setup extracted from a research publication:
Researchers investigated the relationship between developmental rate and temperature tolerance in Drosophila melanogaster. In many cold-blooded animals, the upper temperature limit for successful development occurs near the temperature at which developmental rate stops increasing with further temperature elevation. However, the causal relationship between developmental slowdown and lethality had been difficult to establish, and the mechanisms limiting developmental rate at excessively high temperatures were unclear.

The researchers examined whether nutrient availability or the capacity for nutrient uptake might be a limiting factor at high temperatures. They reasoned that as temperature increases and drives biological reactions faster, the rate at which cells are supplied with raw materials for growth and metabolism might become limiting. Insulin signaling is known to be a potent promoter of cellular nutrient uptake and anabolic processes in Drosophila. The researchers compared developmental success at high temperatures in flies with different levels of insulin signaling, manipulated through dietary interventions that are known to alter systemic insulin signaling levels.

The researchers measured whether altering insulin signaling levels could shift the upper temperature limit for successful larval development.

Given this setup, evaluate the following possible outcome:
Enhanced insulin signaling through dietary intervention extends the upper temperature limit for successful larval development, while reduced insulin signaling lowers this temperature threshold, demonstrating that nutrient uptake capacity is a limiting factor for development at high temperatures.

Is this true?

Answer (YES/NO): YES